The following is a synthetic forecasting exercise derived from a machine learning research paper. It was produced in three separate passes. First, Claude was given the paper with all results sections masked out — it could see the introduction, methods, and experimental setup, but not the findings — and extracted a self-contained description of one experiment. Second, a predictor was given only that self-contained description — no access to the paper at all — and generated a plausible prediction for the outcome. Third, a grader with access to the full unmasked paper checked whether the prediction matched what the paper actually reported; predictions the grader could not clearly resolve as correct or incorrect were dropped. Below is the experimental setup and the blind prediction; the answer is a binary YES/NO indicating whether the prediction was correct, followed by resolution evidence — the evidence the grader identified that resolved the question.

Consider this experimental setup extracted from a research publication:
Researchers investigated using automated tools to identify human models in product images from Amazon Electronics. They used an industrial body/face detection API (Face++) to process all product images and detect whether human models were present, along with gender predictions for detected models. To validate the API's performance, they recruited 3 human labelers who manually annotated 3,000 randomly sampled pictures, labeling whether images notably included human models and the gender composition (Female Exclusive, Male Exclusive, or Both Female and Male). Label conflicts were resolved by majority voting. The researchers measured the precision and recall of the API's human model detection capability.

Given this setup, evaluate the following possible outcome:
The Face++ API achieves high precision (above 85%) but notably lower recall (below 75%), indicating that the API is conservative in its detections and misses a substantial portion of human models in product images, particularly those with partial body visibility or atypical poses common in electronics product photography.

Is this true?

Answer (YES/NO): YES